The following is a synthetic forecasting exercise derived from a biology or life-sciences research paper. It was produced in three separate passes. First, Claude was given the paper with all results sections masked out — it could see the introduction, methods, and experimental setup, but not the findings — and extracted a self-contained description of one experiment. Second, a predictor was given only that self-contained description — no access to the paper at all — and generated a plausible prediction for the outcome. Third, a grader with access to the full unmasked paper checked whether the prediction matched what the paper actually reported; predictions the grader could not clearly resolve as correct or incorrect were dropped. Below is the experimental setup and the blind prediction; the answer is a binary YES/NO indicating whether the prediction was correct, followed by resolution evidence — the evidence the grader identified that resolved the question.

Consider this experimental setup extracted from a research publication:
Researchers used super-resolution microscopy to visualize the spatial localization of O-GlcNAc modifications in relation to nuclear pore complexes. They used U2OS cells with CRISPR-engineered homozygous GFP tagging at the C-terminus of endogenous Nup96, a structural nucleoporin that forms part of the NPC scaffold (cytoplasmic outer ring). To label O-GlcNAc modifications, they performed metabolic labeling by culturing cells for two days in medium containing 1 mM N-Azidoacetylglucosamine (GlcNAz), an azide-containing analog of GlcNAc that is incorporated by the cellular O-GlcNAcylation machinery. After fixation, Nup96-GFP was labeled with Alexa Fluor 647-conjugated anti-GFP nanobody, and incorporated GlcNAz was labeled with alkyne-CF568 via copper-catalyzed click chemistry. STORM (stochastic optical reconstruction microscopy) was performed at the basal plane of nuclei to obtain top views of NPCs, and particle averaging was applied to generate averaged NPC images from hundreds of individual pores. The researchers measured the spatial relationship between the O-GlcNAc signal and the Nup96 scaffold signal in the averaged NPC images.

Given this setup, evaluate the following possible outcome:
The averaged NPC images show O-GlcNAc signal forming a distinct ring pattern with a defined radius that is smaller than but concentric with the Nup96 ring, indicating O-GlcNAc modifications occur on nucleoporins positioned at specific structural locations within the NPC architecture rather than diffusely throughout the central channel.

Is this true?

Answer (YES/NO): NO